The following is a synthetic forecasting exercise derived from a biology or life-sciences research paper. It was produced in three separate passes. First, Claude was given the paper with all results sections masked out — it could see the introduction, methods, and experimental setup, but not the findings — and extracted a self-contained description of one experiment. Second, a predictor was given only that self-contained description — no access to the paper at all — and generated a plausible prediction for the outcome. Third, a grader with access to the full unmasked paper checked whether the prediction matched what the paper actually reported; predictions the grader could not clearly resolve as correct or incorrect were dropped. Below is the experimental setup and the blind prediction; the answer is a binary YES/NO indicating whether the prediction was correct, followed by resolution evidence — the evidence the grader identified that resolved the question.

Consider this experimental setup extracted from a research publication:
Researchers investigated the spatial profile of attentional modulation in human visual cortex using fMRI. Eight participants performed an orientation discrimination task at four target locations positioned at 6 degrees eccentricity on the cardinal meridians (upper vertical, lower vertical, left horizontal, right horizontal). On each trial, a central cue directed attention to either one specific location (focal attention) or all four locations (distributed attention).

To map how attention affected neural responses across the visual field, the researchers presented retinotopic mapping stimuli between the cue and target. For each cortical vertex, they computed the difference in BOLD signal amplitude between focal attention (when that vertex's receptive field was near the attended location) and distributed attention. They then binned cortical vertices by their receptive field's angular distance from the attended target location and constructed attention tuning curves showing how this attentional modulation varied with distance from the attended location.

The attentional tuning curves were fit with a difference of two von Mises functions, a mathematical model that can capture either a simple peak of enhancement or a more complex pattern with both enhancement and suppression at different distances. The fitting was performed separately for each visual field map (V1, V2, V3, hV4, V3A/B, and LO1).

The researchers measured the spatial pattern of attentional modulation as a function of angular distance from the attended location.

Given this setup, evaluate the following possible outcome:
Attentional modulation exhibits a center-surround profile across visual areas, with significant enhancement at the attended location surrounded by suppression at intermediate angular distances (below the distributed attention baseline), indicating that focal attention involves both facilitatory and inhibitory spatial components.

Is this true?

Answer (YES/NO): YES